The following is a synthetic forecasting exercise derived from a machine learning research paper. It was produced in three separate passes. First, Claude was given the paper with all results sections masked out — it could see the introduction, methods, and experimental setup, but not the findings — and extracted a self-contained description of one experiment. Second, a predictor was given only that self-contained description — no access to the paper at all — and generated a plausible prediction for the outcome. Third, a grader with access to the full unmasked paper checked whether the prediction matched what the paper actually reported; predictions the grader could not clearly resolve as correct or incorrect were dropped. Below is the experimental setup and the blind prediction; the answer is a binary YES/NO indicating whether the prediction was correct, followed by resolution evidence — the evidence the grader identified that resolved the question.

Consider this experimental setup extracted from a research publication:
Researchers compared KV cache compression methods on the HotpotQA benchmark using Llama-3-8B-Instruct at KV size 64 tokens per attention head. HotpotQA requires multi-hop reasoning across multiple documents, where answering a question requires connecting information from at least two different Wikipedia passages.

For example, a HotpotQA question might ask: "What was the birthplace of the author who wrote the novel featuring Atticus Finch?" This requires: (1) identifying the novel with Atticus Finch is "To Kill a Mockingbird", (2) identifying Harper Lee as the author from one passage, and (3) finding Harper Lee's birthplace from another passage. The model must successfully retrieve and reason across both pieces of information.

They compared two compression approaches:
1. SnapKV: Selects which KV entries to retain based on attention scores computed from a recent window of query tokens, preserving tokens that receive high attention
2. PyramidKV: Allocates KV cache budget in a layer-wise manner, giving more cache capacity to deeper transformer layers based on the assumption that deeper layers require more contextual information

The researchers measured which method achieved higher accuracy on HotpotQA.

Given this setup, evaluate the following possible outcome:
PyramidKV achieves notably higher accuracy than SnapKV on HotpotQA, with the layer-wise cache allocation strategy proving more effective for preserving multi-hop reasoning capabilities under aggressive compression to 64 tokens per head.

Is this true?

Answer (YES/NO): NO